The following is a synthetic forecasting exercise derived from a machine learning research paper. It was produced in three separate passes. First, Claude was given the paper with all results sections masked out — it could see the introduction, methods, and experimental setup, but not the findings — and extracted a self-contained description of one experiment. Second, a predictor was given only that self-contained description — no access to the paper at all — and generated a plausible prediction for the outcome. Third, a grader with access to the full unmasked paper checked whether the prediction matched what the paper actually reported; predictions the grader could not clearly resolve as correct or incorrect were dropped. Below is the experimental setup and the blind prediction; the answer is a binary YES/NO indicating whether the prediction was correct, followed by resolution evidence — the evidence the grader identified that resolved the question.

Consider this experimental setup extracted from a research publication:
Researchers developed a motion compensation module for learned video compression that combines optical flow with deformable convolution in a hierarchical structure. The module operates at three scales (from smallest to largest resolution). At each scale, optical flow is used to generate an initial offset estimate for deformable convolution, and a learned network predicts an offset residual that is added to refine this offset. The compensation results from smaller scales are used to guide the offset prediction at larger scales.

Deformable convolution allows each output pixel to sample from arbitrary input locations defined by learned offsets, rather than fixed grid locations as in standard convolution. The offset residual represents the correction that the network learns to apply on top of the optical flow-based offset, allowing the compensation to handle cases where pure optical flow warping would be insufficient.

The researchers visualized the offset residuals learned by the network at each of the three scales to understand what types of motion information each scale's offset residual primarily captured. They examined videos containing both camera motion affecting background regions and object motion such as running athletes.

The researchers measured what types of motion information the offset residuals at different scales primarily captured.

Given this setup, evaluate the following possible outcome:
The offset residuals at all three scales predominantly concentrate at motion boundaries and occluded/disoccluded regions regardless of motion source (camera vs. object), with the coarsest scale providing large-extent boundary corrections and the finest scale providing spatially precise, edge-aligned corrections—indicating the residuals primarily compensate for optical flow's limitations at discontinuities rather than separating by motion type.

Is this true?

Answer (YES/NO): NO